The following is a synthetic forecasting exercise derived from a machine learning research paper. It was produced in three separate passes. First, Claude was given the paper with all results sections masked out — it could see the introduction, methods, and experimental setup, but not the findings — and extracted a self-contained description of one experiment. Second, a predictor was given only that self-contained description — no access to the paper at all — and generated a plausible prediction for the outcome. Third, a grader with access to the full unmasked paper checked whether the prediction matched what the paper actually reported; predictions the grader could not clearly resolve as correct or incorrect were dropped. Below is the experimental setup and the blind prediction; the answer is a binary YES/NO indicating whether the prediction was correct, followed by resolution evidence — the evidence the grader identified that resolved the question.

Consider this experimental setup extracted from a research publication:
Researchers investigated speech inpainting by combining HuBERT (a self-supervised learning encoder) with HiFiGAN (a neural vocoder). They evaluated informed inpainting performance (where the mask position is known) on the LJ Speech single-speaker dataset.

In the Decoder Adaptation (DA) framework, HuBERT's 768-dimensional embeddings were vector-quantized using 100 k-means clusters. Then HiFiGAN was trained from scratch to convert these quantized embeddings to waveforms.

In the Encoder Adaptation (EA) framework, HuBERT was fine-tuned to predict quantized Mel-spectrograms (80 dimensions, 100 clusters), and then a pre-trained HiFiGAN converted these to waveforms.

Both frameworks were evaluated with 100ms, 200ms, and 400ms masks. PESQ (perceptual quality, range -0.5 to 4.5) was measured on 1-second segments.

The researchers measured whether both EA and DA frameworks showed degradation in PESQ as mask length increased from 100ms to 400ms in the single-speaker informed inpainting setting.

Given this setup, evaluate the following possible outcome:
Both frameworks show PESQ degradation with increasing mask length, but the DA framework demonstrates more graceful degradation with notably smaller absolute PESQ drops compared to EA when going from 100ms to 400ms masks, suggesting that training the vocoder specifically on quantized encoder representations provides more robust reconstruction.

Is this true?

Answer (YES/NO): NO